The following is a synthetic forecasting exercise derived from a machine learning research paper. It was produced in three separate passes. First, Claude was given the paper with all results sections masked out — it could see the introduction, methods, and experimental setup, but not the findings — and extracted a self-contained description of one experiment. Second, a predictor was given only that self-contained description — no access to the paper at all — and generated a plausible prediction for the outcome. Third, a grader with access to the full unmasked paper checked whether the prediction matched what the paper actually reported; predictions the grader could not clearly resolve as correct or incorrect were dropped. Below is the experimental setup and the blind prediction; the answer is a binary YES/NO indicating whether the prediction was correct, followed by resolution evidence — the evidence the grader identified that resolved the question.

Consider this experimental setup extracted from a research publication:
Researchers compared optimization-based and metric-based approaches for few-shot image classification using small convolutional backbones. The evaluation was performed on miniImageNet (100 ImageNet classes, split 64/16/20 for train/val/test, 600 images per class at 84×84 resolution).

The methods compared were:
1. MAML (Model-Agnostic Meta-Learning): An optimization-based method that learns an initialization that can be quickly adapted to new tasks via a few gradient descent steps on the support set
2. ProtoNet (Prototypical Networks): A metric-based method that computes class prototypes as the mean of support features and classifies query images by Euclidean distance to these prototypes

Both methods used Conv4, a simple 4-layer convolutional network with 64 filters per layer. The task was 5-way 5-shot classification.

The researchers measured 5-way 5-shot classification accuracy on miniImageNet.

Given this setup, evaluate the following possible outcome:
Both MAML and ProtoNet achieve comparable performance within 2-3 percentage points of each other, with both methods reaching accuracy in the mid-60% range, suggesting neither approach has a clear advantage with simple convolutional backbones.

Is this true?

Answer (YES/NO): NO